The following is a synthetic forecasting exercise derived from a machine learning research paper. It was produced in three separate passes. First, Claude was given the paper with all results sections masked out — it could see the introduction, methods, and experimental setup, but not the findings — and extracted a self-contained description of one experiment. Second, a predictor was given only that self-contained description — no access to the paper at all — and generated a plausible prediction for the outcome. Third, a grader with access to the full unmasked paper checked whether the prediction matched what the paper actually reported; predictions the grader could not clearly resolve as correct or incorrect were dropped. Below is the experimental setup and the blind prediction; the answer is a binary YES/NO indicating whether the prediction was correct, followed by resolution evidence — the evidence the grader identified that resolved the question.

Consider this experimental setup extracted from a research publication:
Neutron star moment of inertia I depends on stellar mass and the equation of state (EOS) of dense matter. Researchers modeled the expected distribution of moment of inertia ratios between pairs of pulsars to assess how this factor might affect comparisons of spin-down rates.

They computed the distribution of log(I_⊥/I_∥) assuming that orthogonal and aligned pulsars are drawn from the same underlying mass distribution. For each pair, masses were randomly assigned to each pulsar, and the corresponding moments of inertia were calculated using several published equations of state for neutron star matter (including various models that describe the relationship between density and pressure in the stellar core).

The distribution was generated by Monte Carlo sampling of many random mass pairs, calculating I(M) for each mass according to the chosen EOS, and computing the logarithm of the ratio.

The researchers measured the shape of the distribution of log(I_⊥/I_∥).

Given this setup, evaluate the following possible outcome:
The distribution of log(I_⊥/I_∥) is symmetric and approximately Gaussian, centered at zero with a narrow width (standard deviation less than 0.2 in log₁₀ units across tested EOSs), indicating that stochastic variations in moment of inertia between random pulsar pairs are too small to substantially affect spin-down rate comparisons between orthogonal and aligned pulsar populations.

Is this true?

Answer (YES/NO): YES